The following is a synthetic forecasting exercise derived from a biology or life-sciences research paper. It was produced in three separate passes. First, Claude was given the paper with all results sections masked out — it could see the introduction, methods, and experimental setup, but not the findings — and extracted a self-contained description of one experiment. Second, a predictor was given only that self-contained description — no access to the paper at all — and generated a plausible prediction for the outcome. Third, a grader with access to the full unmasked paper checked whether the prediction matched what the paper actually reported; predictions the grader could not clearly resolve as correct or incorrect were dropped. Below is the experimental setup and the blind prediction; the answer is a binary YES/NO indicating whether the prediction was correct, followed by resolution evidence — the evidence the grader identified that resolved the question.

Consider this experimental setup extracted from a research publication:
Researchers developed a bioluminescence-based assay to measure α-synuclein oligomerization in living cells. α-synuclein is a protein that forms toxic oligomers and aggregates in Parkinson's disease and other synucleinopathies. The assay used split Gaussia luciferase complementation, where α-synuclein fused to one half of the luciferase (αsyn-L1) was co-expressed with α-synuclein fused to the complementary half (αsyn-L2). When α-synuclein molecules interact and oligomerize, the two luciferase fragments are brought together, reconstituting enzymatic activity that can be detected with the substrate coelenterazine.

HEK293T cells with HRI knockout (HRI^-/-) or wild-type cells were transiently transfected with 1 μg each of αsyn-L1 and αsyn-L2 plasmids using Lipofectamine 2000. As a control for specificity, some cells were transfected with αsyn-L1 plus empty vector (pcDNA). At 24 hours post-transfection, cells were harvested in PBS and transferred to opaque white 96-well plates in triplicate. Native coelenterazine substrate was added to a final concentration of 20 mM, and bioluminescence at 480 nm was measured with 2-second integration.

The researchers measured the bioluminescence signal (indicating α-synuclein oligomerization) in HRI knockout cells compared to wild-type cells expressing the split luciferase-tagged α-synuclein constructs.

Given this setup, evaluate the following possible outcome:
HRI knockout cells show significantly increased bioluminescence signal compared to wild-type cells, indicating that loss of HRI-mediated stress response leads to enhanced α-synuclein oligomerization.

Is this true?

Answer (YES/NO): YES